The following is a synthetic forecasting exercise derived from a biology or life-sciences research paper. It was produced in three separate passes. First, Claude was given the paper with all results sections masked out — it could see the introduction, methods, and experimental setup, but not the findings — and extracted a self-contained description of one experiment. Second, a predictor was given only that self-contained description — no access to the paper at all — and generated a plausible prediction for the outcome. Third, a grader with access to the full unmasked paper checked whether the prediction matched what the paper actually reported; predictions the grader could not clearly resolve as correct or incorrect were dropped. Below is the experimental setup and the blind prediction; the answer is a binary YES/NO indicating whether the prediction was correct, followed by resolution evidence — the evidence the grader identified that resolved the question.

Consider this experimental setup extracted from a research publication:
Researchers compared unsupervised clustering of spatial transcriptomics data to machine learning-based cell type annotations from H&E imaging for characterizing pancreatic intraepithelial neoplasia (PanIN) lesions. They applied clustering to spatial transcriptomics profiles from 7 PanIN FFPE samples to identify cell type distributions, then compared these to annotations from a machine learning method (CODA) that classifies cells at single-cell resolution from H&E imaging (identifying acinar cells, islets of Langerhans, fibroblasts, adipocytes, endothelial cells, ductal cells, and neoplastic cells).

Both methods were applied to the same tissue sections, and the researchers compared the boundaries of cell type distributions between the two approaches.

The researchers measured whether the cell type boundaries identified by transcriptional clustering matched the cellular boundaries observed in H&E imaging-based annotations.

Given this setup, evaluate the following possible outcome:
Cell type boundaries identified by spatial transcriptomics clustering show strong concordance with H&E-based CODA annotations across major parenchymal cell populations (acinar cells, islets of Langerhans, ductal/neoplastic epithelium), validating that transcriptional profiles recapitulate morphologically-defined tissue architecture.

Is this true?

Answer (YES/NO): NO